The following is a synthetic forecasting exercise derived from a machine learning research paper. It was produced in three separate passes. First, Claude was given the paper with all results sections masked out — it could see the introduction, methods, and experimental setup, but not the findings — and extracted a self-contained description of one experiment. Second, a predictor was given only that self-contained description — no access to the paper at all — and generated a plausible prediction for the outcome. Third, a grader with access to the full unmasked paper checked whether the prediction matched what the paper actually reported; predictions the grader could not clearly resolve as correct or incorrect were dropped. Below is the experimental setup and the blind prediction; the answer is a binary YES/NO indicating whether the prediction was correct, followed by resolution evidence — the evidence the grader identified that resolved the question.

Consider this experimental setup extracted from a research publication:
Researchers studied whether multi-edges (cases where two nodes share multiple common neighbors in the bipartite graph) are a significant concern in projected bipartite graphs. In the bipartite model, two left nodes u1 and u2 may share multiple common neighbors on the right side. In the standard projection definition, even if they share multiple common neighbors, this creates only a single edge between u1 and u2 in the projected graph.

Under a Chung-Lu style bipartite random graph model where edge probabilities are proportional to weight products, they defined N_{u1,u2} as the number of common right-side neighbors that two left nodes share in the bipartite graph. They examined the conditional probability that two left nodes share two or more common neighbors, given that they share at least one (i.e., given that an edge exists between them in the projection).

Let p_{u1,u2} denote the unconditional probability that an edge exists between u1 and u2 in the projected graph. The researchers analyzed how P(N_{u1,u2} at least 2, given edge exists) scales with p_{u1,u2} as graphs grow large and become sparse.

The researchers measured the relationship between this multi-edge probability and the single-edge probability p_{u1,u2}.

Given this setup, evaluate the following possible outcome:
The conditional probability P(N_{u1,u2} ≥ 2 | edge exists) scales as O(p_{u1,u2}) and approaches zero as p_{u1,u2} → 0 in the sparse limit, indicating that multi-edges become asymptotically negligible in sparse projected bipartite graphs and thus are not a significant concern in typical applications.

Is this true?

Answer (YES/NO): YES